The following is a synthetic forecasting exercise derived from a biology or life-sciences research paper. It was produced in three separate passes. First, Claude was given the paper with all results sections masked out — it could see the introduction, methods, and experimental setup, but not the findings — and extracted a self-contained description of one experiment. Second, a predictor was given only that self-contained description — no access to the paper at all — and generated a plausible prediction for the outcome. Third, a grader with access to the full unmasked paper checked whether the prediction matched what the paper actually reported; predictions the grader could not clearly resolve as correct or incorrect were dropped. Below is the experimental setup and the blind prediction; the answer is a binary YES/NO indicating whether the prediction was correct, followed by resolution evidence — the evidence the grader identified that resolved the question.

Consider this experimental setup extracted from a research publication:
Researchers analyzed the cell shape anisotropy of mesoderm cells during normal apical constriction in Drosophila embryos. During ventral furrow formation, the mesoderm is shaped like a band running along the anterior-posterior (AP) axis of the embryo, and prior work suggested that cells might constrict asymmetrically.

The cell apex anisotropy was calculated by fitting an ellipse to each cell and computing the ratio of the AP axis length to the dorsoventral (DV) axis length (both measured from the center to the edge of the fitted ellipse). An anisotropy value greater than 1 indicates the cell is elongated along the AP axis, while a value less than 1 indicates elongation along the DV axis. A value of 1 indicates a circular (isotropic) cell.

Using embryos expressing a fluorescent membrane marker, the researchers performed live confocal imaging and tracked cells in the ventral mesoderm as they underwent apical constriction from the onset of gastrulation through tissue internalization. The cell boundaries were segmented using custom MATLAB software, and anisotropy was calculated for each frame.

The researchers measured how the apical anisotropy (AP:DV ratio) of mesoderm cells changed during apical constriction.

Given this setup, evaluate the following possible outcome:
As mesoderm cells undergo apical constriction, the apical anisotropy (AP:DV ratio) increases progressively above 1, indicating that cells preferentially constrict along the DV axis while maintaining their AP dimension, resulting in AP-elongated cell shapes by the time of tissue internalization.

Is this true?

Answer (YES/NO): YES